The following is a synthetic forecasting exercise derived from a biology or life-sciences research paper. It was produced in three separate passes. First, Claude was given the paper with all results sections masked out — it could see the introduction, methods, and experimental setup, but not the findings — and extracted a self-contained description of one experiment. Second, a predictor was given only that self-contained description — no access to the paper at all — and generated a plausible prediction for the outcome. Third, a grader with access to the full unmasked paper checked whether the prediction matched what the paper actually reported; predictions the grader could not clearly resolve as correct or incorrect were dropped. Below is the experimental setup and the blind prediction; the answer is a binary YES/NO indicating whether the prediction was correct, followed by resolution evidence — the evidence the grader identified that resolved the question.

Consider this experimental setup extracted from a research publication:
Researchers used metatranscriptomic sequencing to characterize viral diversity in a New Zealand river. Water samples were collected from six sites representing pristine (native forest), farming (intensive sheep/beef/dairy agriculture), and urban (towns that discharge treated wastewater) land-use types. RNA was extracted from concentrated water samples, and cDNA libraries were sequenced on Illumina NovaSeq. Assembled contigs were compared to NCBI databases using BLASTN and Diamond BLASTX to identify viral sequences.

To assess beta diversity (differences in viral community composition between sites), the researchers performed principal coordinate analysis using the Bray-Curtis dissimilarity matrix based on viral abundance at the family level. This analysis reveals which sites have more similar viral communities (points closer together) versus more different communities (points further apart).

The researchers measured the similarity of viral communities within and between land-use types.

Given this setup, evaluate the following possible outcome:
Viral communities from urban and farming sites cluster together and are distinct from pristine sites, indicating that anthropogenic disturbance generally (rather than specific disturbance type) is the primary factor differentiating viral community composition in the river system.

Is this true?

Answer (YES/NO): NO